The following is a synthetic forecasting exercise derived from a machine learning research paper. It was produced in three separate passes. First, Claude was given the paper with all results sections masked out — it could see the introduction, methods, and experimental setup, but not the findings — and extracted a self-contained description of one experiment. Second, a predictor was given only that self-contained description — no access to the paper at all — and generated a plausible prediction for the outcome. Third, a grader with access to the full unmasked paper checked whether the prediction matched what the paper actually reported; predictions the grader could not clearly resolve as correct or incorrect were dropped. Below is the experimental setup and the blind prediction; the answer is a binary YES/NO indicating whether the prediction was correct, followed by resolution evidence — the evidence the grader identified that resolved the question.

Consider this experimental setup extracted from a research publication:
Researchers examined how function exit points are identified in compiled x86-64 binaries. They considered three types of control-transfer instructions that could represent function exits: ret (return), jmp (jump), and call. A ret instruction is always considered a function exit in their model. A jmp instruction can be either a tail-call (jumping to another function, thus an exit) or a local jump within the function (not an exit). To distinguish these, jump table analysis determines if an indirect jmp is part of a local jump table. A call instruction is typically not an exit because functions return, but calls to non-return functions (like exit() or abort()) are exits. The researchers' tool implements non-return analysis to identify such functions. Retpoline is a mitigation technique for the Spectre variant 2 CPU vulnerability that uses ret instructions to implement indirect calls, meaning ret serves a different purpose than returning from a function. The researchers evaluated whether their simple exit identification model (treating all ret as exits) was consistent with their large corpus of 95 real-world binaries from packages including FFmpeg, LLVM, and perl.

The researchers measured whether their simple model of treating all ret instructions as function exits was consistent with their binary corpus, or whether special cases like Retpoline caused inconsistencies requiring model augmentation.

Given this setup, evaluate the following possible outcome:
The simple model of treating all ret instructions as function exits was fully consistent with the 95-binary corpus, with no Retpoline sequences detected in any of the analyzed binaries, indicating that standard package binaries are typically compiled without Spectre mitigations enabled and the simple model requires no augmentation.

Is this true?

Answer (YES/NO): YES